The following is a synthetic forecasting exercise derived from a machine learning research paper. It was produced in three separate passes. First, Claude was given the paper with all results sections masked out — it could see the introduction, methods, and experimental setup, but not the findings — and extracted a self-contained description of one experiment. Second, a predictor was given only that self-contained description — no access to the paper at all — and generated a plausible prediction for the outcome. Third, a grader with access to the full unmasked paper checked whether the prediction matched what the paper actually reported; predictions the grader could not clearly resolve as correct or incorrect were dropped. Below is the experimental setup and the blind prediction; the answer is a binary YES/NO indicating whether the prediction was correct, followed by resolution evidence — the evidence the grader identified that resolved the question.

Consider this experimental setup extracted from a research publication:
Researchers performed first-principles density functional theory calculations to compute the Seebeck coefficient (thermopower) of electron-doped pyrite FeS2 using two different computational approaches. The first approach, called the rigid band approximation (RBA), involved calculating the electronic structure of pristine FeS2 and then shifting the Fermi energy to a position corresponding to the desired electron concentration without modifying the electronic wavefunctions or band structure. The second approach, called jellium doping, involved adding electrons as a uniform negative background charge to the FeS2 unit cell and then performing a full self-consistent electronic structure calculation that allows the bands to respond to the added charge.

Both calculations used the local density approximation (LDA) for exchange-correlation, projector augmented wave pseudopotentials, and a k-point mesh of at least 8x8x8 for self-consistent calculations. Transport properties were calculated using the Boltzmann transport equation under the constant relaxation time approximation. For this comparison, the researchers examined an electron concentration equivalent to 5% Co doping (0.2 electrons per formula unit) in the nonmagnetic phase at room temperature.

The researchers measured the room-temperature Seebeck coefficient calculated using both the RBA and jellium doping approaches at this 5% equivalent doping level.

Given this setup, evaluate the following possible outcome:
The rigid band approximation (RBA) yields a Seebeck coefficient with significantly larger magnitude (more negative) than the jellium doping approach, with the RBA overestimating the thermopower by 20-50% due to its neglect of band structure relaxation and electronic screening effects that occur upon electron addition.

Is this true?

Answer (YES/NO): NO